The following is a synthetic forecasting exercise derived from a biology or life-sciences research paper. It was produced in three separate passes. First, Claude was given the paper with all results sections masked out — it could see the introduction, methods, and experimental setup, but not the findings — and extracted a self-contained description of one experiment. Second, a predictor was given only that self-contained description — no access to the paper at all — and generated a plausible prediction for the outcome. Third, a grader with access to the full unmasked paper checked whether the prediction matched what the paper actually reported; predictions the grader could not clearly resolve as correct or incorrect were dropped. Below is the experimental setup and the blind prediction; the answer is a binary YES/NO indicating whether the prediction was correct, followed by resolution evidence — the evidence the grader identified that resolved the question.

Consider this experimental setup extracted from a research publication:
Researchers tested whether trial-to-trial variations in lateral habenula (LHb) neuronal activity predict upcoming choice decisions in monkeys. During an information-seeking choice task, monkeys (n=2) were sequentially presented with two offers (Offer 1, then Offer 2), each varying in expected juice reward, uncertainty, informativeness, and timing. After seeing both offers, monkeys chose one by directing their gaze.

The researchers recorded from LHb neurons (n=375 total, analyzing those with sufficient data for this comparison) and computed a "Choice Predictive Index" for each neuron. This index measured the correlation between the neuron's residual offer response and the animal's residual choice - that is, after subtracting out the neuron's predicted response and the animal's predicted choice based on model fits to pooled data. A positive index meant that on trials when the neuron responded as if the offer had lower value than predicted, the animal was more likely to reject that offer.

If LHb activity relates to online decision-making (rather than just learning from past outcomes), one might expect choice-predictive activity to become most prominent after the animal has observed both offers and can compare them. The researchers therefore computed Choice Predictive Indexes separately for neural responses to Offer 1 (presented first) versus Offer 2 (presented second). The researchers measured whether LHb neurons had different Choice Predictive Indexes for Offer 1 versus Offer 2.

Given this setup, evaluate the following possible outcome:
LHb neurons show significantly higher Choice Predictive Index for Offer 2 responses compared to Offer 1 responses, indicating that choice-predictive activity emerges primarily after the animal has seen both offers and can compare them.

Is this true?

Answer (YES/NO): YES